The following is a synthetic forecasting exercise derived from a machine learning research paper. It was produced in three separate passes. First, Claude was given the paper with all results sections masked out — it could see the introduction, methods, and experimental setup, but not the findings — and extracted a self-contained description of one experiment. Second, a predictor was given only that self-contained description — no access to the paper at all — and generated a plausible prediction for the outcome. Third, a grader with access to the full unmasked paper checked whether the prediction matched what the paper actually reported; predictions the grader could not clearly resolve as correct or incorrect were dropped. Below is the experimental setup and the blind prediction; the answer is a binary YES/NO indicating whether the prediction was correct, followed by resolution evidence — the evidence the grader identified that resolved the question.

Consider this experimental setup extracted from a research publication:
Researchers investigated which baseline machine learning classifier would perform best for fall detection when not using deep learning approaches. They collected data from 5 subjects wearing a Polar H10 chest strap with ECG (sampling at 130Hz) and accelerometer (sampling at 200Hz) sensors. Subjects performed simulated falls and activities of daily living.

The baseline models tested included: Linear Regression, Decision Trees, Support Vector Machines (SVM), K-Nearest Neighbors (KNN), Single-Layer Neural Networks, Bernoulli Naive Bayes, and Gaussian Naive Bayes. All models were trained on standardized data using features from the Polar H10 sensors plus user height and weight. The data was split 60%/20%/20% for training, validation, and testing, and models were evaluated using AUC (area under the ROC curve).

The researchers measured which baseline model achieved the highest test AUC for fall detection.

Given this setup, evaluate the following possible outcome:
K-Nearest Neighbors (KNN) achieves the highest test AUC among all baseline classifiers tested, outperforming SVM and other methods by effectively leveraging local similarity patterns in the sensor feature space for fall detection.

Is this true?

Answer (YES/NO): YES